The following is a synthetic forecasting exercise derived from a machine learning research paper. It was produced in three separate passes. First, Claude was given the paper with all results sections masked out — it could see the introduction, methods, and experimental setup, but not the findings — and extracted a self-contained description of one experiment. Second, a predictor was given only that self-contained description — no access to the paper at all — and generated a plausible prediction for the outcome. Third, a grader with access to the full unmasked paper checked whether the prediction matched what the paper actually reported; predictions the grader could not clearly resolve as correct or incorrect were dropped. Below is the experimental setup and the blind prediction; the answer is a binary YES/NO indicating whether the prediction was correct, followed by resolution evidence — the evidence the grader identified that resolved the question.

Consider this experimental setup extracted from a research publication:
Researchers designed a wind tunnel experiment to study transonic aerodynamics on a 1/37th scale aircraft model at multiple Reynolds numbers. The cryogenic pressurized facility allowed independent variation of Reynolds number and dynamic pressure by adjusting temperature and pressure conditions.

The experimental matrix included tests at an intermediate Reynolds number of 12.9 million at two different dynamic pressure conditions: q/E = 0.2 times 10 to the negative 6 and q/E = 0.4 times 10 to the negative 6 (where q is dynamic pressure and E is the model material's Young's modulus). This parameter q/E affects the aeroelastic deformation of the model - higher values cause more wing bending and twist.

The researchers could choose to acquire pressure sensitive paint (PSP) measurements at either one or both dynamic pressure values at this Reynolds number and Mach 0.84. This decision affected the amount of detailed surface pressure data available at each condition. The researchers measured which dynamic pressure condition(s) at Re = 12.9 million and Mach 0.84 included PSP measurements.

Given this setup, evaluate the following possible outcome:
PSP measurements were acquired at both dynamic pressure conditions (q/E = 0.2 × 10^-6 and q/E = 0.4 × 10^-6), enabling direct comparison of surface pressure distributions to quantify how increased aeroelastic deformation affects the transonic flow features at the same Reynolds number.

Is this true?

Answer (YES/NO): NO